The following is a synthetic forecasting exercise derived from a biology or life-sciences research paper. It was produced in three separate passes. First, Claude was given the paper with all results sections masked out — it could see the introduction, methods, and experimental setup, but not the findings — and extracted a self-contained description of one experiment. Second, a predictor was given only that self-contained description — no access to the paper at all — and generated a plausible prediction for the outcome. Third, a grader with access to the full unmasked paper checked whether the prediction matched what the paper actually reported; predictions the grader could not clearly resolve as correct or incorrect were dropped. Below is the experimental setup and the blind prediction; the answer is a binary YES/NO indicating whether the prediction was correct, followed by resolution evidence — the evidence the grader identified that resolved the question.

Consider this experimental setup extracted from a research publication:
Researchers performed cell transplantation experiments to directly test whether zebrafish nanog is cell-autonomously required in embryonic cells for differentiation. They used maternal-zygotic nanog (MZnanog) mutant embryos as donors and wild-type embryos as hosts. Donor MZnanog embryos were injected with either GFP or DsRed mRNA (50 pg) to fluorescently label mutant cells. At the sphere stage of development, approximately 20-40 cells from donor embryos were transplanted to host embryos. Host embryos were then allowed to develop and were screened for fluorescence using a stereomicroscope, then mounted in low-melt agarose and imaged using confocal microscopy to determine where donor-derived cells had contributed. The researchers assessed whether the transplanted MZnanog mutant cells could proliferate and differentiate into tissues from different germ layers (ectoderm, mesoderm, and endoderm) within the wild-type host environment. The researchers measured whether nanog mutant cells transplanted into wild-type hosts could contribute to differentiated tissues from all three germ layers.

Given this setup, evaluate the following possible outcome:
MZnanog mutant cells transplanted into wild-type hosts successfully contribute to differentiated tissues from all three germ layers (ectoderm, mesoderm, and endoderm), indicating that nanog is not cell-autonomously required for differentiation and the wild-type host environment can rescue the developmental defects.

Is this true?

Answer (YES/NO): YES